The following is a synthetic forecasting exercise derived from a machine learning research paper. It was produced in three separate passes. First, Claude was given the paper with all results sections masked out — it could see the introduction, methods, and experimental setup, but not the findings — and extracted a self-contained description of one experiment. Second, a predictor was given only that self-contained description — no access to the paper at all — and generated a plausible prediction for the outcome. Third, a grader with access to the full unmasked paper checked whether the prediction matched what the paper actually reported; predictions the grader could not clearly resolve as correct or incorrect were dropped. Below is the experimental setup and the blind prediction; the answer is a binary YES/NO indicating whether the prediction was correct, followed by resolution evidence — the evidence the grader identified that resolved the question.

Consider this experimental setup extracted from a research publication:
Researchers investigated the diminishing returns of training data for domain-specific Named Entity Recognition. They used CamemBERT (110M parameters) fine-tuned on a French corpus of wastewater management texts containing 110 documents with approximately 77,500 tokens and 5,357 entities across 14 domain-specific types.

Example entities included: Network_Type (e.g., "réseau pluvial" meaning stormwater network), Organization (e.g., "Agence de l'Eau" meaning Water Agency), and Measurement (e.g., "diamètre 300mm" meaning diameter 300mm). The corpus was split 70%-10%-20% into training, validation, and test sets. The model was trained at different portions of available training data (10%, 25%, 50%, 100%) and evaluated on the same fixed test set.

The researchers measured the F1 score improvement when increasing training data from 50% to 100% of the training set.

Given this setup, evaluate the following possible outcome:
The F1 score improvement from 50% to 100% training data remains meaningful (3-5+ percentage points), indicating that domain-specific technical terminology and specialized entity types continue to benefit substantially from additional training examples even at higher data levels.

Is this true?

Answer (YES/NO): YES